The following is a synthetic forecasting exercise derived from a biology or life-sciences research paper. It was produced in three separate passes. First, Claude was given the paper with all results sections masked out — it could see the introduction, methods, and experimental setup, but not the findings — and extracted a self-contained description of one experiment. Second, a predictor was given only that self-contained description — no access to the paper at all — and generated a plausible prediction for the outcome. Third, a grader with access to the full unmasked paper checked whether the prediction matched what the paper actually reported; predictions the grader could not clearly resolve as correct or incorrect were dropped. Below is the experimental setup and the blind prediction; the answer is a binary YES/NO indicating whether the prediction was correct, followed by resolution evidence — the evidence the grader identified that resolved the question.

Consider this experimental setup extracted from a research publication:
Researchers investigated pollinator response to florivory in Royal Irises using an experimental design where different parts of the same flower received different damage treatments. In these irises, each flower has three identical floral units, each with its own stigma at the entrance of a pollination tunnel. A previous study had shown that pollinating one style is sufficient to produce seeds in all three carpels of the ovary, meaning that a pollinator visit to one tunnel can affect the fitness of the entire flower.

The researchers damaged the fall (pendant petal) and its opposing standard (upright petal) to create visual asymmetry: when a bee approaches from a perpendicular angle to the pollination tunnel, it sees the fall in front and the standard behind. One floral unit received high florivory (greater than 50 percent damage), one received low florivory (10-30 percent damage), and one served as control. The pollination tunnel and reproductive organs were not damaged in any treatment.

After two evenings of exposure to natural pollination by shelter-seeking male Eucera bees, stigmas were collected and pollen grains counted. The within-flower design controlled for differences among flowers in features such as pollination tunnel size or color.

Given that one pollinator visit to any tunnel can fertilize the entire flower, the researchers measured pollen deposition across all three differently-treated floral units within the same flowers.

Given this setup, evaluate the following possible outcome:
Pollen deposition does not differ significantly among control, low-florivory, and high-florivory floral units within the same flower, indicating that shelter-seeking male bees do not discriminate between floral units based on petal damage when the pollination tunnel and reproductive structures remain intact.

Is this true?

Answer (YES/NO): NO